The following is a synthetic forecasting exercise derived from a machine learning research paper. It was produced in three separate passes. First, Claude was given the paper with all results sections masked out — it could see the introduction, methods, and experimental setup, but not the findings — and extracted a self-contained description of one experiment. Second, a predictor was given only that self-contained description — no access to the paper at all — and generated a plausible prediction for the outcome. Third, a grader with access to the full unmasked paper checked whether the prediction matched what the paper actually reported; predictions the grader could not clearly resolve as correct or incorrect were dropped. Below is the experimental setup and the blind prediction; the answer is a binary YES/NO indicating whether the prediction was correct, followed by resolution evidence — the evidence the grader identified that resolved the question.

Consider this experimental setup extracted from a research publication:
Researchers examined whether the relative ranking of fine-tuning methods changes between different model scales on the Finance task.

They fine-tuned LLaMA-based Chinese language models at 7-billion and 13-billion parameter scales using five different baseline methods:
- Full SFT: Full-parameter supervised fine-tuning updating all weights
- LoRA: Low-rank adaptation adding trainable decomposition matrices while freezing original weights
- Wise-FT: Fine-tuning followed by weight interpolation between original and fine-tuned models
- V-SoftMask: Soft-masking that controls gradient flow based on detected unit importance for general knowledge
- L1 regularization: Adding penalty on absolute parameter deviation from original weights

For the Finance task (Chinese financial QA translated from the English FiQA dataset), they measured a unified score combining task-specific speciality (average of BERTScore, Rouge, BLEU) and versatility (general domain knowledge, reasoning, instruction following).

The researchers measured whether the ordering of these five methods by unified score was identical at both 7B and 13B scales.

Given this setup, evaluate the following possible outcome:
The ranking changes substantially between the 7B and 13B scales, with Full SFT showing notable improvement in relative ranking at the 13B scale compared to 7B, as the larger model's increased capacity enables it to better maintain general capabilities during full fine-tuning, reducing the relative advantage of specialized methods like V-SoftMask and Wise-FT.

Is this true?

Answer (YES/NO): NO